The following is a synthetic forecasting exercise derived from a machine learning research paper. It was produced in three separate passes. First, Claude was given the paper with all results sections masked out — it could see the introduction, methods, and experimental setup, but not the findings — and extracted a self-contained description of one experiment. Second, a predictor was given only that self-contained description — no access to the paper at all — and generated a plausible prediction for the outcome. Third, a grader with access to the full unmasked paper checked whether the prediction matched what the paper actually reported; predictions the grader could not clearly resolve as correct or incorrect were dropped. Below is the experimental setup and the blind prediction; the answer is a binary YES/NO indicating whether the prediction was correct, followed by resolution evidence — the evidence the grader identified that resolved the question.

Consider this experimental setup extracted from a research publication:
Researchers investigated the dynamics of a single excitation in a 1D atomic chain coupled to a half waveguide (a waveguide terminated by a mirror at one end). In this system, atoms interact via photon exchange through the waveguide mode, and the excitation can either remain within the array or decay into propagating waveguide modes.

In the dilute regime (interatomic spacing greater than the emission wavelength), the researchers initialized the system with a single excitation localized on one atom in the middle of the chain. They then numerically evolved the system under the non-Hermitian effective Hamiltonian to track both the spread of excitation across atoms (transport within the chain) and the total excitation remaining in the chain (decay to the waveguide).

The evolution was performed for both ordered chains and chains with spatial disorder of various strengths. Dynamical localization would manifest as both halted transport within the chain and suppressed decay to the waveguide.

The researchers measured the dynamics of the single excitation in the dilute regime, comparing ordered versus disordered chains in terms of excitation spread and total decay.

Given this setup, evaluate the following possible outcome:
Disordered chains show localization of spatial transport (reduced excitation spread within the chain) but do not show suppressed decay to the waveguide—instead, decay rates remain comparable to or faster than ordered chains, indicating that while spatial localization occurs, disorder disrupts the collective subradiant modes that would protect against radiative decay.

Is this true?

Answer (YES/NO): NO